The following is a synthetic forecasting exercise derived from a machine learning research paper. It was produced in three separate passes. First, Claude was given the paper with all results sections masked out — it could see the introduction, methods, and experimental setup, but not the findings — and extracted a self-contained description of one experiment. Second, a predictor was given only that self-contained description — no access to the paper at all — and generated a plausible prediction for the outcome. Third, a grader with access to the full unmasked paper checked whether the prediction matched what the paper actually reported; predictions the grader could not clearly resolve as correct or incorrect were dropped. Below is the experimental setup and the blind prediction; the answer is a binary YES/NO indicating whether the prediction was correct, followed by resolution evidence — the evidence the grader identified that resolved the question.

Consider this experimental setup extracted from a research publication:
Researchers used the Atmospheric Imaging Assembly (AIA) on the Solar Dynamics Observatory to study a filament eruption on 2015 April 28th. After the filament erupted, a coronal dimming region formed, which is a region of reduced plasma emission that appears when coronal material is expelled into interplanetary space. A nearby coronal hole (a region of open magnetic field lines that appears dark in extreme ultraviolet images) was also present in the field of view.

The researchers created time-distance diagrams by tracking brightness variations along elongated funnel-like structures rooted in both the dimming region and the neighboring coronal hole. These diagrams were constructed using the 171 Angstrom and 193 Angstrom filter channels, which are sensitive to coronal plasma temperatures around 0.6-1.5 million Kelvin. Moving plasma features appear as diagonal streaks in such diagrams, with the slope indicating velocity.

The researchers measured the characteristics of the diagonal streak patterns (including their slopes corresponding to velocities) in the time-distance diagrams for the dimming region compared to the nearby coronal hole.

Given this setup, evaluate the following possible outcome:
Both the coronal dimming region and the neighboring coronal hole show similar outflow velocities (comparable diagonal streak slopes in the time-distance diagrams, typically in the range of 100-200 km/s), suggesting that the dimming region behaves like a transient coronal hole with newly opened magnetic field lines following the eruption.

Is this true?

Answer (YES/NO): NO